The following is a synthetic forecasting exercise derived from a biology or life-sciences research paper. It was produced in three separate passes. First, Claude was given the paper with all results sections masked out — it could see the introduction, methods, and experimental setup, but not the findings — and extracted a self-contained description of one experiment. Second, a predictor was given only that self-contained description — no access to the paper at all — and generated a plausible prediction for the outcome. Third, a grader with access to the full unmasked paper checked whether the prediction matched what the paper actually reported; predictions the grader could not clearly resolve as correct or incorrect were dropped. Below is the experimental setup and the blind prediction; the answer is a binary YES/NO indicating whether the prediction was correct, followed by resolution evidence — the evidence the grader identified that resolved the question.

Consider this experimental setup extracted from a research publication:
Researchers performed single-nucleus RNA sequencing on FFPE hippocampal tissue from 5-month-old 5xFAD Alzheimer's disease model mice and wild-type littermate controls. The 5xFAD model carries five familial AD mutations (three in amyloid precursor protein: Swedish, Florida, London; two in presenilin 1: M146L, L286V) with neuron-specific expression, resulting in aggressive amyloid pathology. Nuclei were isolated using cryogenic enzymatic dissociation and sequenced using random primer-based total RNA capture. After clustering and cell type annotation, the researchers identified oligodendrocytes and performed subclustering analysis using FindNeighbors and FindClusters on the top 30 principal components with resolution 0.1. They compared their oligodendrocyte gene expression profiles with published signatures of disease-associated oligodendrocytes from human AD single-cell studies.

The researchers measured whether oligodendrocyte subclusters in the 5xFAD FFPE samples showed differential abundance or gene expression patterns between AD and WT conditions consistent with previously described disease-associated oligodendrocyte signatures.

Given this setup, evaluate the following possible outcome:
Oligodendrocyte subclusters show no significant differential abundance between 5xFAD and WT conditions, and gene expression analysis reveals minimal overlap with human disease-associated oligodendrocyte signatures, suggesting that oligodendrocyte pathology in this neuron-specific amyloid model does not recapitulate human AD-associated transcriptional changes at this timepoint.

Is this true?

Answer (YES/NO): NO